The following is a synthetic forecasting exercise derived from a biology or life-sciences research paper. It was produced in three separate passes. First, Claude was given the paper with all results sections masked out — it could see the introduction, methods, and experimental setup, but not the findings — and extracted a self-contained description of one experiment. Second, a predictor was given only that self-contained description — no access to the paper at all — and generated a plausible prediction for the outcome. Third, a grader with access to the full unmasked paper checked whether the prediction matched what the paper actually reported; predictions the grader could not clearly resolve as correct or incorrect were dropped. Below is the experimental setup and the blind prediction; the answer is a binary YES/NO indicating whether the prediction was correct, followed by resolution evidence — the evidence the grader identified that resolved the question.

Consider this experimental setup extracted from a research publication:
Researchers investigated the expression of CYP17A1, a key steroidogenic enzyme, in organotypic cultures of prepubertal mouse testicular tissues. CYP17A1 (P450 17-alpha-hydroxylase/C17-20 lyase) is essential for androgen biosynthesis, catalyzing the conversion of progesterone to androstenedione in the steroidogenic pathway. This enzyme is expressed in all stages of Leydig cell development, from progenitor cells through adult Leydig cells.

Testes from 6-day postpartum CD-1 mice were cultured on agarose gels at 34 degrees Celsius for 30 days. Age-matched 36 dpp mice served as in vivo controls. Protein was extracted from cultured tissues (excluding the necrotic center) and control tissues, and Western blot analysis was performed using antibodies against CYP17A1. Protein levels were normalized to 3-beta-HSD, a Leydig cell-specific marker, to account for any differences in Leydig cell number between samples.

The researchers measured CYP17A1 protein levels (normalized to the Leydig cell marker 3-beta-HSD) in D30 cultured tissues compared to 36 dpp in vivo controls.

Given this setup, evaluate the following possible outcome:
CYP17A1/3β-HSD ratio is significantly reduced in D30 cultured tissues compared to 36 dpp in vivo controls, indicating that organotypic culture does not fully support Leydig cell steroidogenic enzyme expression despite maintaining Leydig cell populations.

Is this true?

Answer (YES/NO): YES